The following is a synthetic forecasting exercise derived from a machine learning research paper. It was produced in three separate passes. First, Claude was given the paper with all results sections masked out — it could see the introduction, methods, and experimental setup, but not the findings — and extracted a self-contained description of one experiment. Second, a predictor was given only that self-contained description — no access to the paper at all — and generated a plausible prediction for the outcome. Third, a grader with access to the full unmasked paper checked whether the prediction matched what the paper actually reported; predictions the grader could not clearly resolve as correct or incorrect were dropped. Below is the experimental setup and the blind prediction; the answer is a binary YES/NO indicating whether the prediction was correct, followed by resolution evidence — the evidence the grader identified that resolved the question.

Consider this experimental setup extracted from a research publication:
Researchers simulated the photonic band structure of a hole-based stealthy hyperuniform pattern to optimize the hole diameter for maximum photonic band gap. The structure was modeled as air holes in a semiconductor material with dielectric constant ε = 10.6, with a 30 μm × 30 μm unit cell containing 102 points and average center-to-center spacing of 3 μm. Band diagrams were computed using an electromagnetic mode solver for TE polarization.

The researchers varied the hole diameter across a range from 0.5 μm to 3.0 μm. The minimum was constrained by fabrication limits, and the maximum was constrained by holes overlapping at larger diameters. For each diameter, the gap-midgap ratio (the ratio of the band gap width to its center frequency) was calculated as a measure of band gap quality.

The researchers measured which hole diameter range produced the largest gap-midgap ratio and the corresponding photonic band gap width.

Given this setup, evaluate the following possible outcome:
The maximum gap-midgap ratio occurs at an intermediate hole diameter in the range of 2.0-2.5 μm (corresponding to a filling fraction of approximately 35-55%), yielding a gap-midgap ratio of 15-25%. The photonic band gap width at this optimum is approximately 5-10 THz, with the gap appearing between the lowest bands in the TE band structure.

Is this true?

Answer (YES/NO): NO